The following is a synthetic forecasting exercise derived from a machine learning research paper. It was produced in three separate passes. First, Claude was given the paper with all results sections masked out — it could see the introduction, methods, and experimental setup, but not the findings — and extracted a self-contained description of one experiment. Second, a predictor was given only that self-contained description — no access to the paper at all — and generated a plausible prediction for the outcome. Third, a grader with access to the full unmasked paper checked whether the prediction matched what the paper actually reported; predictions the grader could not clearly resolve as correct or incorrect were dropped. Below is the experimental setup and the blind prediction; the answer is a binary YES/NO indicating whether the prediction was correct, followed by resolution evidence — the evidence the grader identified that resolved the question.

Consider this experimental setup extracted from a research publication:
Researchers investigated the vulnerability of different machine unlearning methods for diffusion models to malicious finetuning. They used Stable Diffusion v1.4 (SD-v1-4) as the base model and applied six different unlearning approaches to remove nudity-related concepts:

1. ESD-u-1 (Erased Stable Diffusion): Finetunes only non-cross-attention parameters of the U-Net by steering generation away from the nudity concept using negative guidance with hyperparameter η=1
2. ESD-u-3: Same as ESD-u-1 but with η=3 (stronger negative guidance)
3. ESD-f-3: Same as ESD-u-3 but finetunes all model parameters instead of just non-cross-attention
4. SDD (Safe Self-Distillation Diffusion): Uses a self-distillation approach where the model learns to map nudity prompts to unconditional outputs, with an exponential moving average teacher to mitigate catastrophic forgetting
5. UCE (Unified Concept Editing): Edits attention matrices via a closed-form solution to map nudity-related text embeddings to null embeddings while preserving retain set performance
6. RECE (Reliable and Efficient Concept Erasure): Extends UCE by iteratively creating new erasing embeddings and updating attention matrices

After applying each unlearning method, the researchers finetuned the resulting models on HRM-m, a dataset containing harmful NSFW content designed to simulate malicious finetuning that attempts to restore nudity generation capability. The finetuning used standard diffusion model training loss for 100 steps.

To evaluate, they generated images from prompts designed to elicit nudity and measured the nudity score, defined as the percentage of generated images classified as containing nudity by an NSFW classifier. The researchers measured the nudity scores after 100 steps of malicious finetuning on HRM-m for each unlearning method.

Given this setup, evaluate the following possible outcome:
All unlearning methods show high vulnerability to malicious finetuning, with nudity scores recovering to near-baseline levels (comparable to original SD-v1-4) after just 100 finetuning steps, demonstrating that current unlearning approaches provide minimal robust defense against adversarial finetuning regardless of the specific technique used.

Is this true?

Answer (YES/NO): NO